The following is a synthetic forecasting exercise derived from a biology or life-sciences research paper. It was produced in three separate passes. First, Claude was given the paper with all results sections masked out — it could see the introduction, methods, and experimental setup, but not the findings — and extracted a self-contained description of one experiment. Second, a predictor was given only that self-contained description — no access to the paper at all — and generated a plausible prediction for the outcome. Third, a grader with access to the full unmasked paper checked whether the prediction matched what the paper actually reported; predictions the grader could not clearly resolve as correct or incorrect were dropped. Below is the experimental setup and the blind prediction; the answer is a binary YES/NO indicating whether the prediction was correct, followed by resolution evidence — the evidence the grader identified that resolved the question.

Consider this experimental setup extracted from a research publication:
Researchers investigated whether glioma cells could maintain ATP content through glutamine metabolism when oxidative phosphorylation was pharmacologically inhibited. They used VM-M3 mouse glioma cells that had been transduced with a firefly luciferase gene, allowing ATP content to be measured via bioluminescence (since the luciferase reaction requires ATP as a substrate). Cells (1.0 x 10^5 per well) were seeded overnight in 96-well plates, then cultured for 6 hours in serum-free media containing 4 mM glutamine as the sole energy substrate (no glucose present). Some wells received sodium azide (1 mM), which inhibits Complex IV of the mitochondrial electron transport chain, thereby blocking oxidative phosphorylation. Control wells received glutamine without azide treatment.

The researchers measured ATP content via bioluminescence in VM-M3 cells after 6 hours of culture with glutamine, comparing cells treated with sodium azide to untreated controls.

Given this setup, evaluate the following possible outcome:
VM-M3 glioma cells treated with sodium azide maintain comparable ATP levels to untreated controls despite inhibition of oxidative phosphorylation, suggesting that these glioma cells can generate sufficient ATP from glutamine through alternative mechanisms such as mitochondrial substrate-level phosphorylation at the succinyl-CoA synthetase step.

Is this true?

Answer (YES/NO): YES